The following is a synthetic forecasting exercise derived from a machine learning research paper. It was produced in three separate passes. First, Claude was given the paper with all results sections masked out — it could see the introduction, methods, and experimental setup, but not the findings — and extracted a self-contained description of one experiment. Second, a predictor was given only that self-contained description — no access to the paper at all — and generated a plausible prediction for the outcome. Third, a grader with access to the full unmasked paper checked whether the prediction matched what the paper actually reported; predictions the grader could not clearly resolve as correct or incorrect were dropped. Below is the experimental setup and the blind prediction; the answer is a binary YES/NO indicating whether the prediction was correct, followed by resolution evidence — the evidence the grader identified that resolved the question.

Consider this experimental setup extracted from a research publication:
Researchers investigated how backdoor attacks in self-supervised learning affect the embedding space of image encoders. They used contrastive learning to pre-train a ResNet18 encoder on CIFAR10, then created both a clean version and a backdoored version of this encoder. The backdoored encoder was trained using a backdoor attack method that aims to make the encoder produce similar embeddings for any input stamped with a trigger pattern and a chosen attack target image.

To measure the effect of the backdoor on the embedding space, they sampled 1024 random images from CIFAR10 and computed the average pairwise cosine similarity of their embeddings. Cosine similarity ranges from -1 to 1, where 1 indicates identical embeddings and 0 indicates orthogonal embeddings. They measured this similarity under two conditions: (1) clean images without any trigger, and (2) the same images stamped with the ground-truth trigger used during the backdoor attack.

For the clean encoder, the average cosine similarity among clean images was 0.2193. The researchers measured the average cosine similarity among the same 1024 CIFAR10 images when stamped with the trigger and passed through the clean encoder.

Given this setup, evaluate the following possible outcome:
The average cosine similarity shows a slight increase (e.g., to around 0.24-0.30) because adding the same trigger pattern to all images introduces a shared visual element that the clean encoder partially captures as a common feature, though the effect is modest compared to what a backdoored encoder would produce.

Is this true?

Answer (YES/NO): YES